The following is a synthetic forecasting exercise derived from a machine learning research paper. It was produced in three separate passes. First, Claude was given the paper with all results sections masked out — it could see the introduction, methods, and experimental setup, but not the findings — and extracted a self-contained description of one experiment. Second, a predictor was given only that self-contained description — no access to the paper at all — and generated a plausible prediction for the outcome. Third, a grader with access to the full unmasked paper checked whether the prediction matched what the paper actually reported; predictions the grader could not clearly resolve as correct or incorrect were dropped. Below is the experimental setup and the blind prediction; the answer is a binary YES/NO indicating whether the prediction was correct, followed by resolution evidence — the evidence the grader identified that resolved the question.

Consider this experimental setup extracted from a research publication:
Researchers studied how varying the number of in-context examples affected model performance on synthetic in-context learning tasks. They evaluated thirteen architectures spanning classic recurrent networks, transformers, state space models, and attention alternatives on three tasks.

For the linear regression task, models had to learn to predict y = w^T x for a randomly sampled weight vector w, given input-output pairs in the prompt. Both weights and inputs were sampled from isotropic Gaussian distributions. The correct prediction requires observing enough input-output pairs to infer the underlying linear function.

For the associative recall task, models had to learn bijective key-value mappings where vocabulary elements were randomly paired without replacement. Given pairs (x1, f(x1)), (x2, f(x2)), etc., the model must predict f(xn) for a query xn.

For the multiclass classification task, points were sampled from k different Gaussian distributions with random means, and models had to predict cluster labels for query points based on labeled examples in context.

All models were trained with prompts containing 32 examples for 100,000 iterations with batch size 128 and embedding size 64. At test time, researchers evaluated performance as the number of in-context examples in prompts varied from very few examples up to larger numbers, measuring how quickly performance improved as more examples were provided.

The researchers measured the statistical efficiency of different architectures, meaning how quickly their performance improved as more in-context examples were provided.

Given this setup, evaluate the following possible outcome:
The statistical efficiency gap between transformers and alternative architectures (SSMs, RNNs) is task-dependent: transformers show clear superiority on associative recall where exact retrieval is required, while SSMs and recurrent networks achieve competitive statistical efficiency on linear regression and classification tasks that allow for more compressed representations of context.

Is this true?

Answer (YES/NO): NO